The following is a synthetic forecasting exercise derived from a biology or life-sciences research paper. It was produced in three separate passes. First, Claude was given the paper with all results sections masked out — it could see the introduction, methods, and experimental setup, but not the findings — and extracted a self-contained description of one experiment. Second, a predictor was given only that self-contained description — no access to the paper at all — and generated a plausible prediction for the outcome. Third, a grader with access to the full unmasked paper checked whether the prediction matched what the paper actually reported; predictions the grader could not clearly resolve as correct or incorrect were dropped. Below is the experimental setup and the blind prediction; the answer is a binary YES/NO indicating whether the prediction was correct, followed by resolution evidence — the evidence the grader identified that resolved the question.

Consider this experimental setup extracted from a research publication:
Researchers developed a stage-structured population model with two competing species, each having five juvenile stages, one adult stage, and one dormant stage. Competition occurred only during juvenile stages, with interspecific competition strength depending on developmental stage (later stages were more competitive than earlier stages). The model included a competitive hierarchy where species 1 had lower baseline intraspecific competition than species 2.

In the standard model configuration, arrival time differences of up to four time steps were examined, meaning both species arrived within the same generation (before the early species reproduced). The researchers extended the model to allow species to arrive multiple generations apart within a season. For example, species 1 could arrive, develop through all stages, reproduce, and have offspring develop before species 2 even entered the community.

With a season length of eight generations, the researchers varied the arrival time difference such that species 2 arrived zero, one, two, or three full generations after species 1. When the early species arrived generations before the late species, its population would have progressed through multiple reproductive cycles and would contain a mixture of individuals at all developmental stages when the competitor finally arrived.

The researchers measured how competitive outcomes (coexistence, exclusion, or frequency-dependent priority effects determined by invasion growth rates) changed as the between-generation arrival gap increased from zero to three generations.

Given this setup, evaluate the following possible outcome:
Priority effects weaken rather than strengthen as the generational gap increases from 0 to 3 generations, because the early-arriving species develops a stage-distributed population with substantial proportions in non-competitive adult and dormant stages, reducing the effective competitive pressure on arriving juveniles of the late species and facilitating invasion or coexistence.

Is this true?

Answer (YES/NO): NO